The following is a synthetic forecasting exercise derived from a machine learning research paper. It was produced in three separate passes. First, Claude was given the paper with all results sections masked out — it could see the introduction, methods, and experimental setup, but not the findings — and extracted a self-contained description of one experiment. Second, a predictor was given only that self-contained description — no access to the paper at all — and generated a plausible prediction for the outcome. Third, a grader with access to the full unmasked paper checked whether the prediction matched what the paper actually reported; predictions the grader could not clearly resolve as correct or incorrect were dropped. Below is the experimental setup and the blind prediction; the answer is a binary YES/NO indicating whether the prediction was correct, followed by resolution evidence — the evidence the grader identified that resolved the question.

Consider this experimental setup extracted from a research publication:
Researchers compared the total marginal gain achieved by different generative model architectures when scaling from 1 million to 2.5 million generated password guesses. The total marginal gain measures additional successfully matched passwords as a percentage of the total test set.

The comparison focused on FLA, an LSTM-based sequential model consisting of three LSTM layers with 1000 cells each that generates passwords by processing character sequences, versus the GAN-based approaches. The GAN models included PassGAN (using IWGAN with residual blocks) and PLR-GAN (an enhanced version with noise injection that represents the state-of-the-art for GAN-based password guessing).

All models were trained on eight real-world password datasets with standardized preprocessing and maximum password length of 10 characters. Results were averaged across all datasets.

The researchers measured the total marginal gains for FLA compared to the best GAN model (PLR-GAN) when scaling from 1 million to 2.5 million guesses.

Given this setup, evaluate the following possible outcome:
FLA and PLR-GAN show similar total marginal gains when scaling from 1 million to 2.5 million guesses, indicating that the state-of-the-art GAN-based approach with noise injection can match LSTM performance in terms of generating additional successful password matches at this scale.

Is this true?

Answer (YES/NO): NO